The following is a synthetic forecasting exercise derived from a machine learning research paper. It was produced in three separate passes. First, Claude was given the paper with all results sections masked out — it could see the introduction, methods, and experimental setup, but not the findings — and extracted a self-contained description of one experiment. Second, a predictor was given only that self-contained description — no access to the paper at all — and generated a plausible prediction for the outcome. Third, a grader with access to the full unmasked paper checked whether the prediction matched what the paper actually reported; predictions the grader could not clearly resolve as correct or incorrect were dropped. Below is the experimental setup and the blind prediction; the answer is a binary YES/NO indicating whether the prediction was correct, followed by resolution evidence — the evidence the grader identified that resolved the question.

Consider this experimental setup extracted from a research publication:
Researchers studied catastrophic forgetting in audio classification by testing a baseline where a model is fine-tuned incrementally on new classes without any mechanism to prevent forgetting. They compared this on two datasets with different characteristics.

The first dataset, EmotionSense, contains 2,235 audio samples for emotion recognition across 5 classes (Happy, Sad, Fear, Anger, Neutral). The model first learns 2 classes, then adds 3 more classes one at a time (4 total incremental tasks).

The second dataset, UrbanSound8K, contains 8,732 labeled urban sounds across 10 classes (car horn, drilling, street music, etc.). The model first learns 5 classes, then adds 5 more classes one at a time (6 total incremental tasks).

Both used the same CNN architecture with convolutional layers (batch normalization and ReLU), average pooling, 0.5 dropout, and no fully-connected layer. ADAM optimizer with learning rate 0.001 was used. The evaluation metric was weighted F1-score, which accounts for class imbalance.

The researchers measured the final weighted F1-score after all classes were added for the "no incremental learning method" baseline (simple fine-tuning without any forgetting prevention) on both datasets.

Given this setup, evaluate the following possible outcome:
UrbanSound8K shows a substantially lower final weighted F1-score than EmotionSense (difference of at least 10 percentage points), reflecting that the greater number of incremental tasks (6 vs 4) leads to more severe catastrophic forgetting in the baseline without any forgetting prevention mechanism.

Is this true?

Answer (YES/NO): YES